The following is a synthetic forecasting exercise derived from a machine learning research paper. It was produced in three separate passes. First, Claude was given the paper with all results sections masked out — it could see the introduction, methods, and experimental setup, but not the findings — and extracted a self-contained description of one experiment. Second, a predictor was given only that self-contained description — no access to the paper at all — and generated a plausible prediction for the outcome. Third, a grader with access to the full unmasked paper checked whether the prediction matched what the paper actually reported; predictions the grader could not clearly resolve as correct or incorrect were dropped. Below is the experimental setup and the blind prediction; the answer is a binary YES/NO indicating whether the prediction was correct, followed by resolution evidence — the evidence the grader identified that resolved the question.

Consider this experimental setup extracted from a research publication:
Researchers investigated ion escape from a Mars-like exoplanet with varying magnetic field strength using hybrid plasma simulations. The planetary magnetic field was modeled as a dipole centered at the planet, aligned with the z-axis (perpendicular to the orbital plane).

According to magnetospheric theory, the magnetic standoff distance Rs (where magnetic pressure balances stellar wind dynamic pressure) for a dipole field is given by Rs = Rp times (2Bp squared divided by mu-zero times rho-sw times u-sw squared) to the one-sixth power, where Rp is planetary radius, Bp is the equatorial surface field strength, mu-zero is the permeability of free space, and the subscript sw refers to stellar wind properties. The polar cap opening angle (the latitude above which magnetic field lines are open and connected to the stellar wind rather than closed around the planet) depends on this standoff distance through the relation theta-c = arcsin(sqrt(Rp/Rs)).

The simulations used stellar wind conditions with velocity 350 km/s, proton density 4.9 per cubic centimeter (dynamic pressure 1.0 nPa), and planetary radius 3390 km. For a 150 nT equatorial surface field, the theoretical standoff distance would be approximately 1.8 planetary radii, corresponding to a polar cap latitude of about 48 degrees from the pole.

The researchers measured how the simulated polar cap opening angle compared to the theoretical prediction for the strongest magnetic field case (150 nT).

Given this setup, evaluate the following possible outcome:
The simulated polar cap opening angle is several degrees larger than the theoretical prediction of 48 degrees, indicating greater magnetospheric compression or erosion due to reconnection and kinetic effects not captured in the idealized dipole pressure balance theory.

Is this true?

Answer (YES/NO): NO